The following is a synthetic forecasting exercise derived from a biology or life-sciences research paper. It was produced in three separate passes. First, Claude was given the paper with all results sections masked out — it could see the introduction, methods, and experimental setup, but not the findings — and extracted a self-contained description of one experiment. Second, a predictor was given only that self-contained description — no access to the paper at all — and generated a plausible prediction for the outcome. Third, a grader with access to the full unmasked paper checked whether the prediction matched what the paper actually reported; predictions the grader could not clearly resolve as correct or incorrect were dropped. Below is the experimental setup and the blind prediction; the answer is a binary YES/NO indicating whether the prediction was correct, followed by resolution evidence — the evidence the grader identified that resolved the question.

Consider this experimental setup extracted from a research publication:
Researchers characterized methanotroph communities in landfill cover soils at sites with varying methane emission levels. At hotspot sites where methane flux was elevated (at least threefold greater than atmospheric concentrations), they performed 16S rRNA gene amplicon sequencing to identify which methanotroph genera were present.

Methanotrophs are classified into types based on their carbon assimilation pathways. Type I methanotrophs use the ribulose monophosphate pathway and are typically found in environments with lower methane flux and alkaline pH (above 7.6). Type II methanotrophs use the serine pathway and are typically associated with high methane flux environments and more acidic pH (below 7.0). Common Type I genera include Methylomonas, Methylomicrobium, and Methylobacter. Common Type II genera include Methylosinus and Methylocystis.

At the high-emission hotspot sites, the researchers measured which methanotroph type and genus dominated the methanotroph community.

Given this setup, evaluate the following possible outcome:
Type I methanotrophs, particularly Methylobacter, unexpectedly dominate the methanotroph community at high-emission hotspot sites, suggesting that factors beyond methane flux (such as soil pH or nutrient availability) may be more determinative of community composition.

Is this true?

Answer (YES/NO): NO